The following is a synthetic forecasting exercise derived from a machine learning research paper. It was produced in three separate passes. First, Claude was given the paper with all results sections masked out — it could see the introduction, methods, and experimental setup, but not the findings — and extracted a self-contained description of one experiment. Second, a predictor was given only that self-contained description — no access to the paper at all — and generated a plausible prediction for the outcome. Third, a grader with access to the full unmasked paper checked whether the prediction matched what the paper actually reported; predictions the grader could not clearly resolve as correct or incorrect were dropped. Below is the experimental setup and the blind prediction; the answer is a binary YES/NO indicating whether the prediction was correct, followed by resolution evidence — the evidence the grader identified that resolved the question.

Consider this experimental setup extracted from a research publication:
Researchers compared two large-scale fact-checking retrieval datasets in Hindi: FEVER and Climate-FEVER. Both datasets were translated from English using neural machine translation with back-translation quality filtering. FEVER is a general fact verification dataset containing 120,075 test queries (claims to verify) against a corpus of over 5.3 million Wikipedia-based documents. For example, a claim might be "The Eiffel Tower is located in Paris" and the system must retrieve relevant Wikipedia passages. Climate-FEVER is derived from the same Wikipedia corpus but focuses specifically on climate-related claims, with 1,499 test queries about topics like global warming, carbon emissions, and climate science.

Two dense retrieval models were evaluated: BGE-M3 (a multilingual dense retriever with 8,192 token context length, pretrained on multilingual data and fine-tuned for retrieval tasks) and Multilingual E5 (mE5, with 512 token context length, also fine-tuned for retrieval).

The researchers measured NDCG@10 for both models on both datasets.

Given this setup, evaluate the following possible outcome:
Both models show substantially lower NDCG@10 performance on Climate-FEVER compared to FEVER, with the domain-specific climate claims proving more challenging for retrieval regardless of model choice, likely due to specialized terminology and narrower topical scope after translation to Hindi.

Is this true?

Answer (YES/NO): YES